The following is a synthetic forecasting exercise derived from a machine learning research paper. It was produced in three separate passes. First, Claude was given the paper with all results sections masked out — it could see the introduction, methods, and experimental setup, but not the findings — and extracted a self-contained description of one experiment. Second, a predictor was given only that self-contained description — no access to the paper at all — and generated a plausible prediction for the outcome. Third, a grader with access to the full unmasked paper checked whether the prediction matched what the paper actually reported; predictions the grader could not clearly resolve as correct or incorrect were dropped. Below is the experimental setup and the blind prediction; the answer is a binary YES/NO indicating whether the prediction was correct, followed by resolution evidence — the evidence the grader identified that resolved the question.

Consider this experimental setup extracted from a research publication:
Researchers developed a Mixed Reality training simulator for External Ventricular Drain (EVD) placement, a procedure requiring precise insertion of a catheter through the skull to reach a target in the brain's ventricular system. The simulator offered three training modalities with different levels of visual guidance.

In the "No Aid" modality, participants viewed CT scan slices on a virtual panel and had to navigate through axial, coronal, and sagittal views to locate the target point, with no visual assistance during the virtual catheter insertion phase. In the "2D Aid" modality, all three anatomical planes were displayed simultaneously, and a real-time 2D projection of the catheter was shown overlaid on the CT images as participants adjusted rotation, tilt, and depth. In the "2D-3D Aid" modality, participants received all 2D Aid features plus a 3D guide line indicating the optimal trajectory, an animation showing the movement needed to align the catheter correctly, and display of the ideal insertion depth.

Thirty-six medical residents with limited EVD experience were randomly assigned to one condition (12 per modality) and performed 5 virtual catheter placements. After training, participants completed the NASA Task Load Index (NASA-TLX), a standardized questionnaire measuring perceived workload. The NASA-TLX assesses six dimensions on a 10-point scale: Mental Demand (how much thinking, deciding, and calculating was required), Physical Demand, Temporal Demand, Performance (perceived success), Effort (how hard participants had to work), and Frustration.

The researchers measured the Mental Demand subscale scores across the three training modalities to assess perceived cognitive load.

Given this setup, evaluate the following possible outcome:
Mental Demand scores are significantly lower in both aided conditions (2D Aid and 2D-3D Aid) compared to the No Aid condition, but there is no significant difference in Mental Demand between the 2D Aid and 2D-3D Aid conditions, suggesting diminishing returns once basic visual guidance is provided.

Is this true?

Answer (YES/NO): NO